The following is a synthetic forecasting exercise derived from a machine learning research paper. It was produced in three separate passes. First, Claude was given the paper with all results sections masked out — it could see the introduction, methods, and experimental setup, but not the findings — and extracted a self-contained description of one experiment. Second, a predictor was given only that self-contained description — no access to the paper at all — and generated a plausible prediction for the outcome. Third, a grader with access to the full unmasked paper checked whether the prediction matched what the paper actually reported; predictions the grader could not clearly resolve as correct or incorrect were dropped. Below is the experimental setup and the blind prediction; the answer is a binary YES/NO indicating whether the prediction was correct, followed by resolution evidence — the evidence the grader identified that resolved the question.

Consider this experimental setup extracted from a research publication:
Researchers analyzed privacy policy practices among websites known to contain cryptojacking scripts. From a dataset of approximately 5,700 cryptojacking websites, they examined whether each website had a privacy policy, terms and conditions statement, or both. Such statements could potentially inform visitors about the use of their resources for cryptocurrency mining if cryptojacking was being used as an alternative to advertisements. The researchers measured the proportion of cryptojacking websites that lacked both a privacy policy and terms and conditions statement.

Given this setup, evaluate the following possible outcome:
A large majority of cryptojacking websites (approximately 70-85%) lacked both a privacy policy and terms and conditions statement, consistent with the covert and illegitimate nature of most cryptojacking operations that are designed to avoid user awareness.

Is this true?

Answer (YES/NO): NO